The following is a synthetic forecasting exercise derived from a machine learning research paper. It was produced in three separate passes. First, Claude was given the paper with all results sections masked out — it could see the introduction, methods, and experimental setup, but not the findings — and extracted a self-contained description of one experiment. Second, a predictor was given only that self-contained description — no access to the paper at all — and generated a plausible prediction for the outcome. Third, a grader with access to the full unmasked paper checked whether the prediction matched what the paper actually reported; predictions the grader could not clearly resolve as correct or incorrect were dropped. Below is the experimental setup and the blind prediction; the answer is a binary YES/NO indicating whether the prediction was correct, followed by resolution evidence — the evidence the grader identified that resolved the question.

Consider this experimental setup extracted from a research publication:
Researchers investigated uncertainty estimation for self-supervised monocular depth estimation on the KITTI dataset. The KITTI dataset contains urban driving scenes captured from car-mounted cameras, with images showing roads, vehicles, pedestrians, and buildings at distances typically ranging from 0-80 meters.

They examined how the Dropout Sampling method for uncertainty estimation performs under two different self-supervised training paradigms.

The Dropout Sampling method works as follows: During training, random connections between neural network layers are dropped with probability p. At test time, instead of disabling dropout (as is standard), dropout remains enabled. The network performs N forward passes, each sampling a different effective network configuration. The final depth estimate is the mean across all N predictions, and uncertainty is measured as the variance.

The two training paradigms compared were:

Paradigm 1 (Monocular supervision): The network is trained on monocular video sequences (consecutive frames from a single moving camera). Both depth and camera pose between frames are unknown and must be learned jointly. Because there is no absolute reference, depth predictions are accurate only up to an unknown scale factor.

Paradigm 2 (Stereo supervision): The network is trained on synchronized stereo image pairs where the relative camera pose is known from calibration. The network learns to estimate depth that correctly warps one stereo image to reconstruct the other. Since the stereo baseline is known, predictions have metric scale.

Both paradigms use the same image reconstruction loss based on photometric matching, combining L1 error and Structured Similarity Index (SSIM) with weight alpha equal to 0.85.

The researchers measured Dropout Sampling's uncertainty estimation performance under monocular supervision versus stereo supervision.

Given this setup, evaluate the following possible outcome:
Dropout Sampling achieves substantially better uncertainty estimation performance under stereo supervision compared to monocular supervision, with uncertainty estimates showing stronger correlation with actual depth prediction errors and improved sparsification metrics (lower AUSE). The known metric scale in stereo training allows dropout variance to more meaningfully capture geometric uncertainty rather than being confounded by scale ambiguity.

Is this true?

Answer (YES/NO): NO